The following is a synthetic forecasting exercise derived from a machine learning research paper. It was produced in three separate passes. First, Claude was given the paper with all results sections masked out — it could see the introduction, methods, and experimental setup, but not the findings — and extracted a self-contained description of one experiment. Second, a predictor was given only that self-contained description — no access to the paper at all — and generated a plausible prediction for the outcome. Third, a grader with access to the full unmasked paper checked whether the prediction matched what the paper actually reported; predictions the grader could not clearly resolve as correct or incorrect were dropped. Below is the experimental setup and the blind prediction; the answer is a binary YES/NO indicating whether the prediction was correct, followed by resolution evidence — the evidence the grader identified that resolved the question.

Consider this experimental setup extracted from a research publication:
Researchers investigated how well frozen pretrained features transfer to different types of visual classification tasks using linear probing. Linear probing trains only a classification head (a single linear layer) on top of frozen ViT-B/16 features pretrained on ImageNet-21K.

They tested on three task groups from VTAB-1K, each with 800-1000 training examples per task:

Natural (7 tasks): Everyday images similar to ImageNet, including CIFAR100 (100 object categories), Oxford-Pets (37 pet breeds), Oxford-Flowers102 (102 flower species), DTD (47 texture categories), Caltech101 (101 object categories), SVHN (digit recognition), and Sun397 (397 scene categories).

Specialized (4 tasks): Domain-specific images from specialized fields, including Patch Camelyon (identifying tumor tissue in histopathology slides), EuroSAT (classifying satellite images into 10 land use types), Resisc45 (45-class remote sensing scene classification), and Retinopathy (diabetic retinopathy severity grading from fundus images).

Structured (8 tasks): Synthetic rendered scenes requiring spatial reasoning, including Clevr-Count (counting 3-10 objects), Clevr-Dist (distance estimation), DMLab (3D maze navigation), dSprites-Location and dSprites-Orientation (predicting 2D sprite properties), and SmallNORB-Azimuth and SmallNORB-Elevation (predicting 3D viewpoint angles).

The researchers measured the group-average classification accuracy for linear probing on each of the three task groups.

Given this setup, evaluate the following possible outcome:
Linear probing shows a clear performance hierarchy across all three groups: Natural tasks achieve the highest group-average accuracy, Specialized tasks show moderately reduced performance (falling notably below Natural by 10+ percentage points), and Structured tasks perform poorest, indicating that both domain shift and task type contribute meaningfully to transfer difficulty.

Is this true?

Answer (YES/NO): NO